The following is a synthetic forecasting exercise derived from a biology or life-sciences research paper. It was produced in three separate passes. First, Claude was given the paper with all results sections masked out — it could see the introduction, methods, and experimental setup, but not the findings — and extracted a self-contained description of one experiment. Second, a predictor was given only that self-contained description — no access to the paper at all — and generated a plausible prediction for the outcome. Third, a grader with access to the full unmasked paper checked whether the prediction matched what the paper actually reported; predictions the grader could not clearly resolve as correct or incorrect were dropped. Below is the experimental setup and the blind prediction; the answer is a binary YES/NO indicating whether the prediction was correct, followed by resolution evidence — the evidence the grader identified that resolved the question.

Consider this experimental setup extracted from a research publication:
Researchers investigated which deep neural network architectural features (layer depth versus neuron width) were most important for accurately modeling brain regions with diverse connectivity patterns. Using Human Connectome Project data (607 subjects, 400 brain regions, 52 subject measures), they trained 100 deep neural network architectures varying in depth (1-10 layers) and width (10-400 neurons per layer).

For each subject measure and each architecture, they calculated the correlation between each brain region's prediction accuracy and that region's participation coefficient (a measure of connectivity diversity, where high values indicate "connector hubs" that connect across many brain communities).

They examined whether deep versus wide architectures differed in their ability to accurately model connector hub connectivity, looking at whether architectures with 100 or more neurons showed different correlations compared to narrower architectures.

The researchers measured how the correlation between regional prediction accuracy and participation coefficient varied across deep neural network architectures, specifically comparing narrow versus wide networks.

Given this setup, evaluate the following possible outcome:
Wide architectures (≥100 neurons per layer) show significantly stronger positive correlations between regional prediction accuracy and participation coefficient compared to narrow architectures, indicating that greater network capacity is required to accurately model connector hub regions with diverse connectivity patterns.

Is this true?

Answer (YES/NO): YES